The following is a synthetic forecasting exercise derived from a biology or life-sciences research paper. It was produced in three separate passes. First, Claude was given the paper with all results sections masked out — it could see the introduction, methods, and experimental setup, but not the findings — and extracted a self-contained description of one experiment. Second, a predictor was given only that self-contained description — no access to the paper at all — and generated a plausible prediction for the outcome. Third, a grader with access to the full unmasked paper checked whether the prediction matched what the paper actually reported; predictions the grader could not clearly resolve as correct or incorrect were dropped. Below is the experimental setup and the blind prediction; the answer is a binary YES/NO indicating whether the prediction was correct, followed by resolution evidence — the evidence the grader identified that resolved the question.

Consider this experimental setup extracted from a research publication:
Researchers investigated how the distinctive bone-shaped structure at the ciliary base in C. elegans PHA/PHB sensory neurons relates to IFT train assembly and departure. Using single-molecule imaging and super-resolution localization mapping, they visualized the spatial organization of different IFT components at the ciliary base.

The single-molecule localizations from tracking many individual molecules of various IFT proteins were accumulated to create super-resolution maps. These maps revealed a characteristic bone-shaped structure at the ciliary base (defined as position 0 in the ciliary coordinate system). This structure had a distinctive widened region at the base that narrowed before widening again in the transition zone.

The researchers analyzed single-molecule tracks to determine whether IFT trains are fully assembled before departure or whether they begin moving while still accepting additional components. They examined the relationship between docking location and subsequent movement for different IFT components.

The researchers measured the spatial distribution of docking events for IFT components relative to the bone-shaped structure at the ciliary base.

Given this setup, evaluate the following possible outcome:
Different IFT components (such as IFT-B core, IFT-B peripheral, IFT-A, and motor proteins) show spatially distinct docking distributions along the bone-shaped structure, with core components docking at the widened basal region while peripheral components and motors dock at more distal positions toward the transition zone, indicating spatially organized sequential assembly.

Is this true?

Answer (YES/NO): NO